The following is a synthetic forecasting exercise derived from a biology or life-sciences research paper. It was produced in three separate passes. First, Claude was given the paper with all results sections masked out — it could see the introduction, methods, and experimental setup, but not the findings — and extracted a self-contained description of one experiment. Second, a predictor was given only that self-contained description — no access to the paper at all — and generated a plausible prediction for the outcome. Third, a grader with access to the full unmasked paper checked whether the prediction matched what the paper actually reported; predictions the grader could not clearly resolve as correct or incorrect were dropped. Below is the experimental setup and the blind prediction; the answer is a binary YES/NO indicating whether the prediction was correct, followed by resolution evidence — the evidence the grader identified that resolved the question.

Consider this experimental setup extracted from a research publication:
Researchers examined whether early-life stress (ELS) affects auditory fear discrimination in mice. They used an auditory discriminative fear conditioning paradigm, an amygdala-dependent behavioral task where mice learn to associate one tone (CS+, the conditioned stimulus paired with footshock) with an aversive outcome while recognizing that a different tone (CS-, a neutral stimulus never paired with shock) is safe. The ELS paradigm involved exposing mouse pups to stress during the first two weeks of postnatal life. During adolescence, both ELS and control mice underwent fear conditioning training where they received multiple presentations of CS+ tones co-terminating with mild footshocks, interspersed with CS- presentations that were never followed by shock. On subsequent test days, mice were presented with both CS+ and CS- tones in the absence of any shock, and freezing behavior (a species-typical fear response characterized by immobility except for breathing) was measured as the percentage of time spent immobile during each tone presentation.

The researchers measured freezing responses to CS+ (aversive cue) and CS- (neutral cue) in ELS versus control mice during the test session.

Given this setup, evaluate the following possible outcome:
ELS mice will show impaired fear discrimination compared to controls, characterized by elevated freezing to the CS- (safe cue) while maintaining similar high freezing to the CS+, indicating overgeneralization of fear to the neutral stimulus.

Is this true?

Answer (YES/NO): YES